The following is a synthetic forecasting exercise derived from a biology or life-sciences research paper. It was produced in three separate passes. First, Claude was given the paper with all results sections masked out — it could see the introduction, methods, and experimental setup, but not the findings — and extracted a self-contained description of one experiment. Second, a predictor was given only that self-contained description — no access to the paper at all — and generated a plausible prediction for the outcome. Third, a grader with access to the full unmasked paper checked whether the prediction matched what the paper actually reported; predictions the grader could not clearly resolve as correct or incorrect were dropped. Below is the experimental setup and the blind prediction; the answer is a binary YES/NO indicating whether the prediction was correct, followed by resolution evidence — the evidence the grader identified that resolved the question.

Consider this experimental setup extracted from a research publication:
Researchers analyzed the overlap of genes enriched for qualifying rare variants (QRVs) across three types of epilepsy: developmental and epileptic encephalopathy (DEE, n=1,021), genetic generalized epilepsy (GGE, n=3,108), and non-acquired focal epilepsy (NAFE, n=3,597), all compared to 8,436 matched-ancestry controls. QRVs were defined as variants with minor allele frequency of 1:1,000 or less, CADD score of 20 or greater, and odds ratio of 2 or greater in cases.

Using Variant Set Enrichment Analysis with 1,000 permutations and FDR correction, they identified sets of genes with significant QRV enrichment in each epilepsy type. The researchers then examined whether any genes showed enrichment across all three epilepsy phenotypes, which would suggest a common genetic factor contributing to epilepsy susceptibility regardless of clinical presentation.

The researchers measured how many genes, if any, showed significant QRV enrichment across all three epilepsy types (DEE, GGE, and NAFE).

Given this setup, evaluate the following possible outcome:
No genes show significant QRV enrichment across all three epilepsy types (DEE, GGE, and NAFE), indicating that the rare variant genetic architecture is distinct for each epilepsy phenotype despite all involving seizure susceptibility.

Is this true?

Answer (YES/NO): NO